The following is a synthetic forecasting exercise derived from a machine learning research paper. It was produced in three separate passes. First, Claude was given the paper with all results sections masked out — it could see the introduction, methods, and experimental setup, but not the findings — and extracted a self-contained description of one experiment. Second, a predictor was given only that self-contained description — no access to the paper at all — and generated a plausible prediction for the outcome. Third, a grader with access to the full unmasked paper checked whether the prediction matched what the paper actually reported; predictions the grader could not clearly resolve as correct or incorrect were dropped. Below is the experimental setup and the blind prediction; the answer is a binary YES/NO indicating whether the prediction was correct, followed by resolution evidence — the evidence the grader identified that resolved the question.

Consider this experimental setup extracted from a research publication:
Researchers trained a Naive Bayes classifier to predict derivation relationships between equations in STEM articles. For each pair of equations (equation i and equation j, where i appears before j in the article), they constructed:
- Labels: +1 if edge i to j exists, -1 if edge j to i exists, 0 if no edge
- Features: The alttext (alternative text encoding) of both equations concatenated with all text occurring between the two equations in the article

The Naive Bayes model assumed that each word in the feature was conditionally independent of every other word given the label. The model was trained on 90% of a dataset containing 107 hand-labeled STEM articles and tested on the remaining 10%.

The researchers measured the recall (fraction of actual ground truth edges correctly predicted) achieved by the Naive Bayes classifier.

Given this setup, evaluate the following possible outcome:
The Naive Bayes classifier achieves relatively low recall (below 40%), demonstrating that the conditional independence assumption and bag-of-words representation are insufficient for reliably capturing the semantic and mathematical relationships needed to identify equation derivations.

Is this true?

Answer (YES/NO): NO